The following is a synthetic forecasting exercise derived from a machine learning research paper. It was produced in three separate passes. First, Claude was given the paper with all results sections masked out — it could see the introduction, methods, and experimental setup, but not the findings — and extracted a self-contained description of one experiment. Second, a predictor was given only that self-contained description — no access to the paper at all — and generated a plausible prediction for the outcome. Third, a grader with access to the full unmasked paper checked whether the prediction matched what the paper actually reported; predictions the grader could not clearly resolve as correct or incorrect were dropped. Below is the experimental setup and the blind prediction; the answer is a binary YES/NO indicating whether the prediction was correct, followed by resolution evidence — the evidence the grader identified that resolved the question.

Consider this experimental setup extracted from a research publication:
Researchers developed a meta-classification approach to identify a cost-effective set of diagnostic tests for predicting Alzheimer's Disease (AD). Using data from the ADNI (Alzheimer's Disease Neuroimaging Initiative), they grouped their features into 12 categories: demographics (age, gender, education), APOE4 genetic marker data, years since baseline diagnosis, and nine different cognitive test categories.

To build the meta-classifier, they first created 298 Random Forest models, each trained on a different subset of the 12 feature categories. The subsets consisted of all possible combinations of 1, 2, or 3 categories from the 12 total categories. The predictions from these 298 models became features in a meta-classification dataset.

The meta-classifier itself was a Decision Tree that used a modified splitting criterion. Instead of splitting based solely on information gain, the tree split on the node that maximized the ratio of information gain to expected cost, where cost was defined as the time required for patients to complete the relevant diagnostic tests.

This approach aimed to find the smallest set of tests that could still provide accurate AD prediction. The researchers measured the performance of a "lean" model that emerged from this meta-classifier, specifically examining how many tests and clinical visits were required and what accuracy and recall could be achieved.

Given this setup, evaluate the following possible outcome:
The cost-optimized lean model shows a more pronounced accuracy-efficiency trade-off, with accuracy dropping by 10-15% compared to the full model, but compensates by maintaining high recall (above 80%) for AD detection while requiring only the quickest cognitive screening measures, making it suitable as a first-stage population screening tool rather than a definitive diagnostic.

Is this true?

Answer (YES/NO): NO